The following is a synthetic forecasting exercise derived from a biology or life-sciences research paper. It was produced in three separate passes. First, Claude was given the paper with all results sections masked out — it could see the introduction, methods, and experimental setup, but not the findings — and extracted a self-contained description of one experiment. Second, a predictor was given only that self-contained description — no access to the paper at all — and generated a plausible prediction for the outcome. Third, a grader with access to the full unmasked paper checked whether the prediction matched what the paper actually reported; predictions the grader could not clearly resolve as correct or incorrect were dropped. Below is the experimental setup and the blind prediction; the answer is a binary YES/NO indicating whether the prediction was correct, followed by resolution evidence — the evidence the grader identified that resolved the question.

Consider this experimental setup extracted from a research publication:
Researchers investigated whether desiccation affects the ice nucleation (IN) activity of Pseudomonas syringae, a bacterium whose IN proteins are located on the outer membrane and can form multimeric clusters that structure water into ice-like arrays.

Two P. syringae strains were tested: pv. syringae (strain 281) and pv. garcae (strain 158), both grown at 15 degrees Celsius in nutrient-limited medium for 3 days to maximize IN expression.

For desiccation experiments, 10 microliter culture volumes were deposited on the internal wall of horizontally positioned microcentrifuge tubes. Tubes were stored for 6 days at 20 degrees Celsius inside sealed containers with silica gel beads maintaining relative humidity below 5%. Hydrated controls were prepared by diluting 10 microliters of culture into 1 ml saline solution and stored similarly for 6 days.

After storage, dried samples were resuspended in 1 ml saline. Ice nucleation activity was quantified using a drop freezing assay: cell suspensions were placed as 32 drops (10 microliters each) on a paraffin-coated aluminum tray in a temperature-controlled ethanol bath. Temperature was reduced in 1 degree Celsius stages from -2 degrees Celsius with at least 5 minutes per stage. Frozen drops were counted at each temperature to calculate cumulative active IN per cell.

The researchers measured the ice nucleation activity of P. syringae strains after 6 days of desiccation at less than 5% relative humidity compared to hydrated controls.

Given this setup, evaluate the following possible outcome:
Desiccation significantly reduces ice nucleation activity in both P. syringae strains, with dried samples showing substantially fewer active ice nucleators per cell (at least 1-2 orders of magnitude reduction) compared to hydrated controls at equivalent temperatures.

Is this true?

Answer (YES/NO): NO